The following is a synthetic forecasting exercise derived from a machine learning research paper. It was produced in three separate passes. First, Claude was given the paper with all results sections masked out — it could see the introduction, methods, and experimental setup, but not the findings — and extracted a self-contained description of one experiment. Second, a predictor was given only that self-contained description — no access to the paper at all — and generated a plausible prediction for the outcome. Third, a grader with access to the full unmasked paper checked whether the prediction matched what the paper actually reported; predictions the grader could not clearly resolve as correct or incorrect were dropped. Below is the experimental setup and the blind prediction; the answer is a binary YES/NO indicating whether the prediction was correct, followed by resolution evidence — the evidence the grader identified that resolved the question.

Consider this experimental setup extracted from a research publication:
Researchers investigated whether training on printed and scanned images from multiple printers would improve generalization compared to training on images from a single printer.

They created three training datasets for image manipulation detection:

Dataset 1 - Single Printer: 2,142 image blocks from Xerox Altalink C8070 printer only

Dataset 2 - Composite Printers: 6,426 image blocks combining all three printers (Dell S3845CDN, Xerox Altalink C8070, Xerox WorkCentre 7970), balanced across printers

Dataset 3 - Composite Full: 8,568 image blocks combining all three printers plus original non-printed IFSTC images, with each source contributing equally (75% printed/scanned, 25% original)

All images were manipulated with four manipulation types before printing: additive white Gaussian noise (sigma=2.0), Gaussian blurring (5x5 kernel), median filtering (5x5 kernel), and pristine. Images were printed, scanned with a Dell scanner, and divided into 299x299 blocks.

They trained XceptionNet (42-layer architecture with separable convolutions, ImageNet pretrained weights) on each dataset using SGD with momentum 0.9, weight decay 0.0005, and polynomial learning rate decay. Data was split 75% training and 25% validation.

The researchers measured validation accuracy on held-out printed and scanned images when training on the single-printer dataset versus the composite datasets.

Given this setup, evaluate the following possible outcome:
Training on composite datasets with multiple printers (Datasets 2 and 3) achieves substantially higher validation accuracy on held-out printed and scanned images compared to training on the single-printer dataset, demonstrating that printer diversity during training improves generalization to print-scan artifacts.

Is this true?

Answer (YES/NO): NO